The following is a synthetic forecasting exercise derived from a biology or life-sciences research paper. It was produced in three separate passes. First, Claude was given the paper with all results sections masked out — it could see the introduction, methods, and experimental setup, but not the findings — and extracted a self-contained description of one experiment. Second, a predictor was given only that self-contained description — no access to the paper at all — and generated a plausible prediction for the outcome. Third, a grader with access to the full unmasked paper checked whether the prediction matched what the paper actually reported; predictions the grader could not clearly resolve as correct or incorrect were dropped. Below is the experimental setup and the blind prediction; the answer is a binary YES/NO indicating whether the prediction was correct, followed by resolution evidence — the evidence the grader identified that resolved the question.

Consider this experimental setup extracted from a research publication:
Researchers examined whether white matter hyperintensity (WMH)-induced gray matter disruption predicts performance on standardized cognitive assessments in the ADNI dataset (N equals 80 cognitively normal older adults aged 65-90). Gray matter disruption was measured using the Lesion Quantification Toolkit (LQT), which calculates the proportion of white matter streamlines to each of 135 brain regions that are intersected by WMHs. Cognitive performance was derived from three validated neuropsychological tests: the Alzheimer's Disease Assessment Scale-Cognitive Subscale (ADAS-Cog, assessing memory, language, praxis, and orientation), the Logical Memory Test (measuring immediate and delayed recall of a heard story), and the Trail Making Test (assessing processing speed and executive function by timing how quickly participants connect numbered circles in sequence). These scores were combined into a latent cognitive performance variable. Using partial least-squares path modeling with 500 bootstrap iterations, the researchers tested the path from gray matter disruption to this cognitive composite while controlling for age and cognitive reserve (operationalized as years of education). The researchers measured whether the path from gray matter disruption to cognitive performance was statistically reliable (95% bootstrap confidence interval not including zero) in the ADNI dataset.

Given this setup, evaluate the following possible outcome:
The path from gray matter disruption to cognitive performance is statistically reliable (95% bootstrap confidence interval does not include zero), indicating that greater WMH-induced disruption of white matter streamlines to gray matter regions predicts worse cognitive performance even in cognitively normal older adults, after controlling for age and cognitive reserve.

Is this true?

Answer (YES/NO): YES